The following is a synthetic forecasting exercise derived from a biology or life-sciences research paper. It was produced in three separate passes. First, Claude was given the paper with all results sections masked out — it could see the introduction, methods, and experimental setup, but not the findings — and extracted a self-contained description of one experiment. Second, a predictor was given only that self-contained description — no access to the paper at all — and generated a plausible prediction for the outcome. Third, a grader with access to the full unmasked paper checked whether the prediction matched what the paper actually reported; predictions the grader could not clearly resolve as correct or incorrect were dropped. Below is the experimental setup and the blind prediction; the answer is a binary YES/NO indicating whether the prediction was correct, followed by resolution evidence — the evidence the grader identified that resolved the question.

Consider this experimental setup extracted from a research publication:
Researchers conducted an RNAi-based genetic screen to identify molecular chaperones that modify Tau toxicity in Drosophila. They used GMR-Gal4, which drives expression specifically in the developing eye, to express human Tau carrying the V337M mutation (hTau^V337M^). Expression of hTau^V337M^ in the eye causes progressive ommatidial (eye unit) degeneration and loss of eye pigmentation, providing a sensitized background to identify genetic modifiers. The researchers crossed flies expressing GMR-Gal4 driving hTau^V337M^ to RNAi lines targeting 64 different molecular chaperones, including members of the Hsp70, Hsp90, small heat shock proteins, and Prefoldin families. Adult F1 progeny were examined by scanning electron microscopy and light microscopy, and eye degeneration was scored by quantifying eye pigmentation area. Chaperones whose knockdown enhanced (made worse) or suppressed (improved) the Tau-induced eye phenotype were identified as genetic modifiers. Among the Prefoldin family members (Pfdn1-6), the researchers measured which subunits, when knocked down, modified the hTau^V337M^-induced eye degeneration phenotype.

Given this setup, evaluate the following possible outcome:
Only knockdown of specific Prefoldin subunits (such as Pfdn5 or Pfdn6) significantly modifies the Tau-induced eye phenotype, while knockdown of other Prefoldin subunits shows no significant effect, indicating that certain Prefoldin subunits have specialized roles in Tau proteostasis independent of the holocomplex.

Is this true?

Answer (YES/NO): NO